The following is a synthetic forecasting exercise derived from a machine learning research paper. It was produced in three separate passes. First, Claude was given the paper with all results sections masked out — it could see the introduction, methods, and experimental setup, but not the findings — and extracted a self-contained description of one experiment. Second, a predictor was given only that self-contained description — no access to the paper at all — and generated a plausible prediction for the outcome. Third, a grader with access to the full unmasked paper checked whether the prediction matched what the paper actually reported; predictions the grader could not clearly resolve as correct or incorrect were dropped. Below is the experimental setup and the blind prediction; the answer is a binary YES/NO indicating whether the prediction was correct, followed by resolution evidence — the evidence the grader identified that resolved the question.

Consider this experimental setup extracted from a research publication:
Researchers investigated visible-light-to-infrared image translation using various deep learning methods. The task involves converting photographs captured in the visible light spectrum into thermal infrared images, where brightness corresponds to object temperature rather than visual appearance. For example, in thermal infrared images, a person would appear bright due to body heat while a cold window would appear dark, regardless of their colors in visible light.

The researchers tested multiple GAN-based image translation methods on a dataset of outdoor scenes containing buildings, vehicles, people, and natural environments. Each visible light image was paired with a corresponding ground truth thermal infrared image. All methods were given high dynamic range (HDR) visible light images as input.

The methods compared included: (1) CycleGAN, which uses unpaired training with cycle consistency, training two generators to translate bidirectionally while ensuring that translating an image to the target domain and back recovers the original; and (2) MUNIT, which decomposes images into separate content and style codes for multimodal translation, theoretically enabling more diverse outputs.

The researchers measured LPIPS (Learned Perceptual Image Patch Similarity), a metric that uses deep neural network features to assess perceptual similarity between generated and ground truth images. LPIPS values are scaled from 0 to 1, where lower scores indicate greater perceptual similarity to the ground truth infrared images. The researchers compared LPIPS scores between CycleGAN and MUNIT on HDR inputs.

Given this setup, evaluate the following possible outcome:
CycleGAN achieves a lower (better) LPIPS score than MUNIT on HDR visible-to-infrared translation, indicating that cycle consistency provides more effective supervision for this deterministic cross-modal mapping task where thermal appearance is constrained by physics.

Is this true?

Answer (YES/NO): YES